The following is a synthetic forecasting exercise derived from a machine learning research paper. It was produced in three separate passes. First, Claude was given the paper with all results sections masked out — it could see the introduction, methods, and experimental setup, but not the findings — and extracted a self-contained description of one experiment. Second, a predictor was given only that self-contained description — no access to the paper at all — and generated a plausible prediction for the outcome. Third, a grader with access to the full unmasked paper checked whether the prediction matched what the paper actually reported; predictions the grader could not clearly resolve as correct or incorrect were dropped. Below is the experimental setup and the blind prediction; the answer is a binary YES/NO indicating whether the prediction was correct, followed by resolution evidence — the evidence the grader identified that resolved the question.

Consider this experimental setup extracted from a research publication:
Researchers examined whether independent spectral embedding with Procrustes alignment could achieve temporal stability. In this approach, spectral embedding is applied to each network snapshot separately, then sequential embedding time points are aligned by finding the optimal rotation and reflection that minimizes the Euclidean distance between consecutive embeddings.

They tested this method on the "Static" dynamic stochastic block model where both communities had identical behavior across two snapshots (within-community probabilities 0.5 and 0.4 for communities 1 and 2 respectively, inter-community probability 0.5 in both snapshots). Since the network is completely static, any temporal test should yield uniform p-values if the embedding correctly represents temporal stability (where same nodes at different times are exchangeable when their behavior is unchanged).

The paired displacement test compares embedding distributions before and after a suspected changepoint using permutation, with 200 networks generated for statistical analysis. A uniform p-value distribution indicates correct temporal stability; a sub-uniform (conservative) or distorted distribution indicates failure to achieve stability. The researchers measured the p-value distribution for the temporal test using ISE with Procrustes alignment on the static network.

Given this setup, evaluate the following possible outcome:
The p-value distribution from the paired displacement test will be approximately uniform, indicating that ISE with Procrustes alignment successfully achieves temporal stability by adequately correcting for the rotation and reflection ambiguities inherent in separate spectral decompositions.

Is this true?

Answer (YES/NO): NO